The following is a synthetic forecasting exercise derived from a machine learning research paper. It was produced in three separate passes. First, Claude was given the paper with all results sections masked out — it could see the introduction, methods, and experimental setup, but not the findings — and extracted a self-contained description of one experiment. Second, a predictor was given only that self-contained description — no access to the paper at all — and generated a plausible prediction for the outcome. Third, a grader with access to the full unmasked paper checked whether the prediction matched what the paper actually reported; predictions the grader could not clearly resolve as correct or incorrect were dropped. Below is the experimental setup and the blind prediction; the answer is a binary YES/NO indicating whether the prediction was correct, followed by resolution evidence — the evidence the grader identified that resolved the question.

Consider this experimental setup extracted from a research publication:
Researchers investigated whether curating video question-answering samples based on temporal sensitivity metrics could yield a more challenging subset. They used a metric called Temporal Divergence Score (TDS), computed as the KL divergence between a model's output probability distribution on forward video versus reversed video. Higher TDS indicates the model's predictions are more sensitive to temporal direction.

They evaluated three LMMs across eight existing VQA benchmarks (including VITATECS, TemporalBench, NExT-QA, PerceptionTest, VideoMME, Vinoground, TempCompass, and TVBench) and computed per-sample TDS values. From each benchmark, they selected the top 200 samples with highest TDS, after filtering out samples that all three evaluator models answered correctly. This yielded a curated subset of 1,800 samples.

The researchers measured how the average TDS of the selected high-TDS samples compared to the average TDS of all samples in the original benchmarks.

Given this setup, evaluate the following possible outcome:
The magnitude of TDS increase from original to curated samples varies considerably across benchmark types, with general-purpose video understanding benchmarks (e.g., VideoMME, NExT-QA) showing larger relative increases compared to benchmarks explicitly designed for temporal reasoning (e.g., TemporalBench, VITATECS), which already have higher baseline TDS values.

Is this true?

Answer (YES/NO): NO